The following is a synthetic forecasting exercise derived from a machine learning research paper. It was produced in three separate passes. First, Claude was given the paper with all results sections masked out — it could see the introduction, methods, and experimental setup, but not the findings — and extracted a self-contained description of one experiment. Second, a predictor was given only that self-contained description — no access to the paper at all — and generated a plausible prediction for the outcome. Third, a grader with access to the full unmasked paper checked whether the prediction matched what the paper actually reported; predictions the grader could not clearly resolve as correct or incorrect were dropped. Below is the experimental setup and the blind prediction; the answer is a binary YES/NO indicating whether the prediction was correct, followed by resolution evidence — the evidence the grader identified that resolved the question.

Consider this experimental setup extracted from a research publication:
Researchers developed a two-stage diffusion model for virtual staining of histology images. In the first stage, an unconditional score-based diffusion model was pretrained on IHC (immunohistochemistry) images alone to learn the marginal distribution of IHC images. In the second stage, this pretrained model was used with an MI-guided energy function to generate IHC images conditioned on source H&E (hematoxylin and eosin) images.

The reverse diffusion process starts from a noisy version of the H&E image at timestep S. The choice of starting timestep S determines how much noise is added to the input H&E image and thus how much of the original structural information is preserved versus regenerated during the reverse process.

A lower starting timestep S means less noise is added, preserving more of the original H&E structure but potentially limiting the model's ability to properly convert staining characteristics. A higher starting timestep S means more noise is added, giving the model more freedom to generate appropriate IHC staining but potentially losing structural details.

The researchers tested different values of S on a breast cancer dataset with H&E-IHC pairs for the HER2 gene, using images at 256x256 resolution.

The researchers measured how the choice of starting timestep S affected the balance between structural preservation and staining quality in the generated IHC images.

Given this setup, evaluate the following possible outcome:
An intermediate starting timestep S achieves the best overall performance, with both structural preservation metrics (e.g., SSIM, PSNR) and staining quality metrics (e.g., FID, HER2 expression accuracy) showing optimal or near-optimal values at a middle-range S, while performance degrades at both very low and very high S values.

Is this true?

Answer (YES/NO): YES